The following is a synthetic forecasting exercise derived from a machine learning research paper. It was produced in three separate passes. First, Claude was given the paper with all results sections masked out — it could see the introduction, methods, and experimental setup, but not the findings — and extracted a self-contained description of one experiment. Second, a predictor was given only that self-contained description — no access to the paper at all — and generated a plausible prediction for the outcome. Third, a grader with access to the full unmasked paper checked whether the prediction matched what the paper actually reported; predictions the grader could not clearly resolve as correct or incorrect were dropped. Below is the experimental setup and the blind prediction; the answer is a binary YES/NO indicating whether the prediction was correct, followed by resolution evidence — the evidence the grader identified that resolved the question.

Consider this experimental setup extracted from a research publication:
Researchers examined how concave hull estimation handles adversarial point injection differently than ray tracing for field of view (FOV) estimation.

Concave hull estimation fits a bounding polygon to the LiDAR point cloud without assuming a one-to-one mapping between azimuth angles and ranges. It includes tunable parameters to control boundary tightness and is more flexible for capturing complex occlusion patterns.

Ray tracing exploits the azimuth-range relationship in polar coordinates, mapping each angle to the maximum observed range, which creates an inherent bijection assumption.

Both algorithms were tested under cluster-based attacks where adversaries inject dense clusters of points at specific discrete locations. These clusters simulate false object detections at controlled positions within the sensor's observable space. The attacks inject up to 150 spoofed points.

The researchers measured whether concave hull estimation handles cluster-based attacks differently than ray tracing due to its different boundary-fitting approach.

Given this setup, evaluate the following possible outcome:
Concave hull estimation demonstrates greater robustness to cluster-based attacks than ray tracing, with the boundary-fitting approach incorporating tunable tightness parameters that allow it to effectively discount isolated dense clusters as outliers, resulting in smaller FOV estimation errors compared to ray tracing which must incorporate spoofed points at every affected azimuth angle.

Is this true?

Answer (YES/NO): NO